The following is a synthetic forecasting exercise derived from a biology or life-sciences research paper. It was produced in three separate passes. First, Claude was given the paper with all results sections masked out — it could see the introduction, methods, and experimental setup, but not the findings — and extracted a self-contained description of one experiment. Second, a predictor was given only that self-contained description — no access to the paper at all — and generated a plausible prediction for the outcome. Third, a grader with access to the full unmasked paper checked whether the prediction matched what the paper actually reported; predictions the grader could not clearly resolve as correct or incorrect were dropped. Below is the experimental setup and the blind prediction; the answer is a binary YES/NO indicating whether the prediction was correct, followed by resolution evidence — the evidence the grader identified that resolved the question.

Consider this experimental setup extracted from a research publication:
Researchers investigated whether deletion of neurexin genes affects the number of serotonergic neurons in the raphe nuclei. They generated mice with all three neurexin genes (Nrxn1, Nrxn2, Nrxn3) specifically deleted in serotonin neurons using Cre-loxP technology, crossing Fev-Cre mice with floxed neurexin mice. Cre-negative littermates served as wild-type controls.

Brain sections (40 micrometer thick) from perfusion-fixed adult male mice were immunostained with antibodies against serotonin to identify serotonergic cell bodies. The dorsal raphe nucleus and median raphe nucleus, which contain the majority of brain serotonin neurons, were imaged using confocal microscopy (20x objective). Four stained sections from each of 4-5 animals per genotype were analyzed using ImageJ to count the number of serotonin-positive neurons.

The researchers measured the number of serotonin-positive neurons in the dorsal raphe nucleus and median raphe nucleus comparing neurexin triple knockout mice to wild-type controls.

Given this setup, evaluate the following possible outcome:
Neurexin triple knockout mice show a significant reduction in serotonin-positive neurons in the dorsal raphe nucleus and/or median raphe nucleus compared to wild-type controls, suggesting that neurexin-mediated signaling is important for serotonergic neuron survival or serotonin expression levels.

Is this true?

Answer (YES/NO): NO